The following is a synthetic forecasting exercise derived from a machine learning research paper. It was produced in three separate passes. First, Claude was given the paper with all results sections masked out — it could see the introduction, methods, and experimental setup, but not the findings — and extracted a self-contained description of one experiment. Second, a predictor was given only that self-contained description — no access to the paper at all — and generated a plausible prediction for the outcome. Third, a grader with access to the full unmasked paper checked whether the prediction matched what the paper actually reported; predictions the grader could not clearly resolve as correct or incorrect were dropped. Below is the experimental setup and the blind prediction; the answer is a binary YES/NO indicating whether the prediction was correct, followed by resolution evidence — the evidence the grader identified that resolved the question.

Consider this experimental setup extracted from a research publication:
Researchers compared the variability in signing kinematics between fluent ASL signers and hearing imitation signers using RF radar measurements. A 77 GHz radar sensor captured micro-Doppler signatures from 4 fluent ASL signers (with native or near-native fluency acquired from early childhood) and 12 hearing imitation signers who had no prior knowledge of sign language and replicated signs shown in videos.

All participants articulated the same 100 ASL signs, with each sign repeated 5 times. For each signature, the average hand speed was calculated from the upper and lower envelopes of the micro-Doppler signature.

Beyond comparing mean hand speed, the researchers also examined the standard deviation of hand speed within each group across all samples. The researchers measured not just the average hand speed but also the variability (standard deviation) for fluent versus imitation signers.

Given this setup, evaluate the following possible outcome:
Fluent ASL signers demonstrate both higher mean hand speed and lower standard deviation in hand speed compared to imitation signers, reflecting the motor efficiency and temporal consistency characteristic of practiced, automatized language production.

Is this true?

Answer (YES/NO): NO